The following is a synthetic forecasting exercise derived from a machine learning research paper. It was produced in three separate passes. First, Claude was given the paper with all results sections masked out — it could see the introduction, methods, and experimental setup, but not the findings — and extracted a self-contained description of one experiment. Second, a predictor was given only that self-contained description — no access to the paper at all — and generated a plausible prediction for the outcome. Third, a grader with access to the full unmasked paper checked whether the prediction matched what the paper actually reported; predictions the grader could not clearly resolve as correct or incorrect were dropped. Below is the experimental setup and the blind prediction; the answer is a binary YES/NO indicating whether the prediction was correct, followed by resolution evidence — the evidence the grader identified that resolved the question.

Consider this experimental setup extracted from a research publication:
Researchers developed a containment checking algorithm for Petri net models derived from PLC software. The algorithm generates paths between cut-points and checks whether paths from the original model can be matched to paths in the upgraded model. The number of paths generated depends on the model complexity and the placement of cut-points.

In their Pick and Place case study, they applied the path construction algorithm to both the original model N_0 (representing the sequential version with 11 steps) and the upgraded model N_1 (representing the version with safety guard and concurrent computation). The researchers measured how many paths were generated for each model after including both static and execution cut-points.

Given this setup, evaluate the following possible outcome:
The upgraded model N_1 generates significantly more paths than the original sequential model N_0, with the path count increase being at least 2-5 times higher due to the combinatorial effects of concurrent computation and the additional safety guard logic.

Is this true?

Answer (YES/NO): NO